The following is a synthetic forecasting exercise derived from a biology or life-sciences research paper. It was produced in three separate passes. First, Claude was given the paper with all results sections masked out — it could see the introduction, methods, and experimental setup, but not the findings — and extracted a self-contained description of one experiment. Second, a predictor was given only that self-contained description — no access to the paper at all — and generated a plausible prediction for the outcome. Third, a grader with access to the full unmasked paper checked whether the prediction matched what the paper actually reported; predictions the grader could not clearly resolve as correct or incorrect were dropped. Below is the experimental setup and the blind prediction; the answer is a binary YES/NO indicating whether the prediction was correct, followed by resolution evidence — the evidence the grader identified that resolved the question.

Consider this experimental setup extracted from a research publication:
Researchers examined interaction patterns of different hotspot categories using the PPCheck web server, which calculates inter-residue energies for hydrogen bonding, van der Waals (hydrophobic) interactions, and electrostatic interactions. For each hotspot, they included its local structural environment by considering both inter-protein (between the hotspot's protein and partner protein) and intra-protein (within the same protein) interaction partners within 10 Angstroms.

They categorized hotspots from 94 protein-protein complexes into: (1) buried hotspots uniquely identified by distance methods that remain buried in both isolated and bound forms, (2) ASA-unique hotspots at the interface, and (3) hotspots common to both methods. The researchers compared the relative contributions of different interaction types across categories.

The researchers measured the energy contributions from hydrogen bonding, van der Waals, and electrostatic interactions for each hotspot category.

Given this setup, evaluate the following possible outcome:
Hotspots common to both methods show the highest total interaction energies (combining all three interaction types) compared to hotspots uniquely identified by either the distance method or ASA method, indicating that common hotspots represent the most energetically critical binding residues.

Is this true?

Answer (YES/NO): NO